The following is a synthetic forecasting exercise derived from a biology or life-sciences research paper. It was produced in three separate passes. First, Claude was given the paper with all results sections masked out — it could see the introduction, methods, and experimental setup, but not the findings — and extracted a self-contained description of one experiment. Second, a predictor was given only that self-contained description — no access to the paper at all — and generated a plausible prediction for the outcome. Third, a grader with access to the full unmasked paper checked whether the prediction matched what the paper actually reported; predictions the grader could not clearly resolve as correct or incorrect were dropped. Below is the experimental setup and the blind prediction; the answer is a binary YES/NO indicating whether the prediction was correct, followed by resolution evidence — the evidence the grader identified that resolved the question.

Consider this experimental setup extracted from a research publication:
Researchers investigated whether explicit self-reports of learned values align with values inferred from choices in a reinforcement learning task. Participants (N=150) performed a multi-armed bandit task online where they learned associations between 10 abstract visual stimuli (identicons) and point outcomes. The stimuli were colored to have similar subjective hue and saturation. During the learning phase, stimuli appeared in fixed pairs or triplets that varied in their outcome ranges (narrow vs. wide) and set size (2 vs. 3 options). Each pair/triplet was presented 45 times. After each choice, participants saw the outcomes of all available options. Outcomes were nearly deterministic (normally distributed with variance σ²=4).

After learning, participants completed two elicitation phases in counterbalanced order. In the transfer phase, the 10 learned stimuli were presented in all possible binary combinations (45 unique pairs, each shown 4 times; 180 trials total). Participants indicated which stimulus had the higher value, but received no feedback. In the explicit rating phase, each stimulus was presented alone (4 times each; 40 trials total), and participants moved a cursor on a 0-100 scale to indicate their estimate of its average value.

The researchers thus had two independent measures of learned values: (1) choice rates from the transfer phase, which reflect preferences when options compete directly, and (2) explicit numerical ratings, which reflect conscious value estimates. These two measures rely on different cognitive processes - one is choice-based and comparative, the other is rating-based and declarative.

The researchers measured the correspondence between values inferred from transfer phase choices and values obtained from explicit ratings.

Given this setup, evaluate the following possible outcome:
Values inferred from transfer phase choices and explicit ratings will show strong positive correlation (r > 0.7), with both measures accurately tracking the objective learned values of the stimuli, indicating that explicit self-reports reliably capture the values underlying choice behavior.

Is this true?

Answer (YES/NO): NO